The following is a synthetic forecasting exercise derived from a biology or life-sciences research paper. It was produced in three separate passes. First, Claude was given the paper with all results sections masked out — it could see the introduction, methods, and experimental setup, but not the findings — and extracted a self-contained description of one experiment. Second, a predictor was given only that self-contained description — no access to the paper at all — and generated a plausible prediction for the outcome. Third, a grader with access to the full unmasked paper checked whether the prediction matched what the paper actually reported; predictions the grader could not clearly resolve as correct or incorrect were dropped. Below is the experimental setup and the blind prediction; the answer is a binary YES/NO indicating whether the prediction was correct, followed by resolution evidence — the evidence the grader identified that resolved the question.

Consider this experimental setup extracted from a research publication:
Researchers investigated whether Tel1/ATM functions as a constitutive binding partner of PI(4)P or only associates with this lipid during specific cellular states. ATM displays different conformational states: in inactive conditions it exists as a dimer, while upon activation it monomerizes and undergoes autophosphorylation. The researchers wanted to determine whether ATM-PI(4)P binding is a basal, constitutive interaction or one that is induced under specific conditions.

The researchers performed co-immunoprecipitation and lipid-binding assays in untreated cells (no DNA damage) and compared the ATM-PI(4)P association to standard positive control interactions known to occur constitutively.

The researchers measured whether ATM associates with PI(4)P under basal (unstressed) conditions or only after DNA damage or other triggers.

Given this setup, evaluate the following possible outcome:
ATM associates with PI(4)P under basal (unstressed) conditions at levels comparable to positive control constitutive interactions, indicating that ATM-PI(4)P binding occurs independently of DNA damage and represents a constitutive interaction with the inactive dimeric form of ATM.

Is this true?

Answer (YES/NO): YES